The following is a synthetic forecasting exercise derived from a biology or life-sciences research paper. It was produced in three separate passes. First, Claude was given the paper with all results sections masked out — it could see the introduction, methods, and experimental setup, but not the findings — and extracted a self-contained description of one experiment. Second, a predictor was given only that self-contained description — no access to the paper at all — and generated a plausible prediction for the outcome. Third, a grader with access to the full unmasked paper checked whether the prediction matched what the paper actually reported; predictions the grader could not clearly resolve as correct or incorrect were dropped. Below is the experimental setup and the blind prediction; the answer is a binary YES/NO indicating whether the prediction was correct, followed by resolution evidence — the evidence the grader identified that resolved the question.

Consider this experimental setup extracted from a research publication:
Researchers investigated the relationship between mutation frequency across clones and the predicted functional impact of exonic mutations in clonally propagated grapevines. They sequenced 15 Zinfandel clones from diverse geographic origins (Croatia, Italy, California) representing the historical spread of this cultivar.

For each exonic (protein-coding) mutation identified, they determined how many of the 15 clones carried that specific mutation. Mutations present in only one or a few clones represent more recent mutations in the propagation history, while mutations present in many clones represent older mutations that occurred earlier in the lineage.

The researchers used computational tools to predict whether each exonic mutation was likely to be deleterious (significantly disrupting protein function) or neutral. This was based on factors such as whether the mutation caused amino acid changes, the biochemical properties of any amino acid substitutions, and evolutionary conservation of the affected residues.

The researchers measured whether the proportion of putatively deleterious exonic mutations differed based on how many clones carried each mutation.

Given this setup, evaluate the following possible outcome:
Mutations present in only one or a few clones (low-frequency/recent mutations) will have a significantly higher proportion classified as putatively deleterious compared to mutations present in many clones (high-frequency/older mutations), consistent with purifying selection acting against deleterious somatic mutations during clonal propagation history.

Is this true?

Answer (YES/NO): YES